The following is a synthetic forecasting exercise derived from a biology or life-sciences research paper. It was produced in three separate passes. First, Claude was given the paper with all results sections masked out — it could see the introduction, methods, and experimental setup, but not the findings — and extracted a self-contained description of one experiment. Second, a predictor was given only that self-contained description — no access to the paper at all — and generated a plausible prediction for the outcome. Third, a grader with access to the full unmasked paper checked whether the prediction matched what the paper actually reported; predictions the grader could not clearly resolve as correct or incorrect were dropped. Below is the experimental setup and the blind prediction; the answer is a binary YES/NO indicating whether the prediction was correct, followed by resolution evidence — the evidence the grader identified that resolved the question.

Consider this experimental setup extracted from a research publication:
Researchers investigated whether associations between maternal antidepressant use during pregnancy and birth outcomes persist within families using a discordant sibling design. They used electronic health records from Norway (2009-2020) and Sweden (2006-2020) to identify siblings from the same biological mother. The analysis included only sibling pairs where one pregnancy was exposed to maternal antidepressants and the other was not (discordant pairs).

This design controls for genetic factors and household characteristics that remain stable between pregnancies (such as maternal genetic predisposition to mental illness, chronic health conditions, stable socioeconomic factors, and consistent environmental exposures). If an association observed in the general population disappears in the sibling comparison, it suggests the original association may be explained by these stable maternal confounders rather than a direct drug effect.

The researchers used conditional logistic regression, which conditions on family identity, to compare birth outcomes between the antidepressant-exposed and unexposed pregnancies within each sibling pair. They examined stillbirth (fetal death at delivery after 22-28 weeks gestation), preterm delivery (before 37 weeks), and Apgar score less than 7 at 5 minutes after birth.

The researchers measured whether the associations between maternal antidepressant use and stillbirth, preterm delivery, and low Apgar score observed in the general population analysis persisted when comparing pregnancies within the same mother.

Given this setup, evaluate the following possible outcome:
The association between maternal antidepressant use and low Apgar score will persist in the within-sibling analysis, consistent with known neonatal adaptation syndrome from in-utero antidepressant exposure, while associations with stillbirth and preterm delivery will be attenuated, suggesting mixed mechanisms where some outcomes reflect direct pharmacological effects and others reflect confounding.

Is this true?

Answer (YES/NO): NO